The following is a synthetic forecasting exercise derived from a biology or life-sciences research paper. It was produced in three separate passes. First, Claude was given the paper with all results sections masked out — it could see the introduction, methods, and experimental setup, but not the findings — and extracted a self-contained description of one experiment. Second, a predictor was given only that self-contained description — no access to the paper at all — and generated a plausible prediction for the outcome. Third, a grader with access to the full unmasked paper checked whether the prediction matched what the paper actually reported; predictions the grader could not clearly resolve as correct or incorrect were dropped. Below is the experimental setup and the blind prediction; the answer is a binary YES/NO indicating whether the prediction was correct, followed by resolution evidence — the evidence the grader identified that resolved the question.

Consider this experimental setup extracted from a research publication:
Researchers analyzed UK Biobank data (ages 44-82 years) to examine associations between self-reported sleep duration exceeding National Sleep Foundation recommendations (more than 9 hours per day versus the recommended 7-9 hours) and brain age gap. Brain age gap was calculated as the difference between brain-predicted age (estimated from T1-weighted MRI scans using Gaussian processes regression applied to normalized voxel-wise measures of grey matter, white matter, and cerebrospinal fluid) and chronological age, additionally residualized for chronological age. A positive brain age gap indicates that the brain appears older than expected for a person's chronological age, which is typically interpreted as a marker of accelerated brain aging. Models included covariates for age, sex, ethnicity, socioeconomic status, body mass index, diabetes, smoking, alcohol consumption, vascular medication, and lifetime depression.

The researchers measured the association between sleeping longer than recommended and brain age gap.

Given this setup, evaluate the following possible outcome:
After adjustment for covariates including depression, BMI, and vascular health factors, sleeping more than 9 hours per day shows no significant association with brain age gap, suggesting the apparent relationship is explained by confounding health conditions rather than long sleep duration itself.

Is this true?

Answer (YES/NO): NO